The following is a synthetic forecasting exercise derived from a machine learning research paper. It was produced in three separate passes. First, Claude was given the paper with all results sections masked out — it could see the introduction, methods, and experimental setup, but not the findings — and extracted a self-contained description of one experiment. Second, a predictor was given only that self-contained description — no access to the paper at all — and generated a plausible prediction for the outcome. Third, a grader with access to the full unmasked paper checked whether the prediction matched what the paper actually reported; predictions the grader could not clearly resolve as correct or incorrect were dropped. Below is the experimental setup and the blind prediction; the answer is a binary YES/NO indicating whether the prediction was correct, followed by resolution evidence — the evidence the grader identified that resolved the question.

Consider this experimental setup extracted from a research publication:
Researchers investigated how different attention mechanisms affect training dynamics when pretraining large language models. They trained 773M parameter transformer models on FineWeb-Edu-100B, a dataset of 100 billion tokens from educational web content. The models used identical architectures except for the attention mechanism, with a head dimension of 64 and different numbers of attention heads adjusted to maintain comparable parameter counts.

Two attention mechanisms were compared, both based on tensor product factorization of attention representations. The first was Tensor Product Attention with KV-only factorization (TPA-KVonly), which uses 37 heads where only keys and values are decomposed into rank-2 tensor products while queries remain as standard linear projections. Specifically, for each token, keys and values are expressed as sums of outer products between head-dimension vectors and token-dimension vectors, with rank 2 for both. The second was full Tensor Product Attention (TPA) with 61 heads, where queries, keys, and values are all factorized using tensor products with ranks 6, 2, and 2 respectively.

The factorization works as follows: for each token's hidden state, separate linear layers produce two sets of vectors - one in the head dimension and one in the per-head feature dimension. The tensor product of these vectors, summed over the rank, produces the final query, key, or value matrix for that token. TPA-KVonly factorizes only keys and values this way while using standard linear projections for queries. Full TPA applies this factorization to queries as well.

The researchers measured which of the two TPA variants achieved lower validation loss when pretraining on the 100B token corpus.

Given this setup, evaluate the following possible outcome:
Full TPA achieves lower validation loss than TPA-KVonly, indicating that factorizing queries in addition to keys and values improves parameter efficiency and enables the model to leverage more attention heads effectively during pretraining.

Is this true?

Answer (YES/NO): NO